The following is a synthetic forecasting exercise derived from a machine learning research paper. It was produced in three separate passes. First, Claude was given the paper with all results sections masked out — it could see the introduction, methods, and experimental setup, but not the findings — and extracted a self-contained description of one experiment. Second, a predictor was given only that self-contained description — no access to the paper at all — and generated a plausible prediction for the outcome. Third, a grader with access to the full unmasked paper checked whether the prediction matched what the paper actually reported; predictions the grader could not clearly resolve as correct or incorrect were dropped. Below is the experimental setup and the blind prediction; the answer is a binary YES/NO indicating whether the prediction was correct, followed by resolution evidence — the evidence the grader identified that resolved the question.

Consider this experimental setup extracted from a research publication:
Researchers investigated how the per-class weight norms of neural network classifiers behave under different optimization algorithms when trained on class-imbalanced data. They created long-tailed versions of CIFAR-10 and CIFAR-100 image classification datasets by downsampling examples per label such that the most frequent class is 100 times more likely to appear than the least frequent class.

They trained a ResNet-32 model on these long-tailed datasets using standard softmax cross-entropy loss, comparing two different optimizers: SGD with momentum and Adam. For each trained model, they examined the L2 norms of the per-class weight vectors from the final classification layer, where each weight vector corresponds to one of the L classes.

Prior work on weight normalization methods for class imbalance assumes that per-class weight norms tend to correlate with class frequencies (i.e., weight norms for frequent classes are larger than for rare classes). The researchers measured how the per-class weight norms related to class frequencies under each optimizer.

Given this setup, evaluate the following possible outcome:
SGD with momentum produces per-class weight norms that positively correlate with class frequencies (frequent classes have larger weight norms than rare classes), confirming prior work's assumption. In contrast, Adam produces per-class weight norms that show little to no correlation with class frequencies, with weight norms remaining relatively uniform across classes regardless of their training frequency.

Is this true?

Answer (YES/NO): NO